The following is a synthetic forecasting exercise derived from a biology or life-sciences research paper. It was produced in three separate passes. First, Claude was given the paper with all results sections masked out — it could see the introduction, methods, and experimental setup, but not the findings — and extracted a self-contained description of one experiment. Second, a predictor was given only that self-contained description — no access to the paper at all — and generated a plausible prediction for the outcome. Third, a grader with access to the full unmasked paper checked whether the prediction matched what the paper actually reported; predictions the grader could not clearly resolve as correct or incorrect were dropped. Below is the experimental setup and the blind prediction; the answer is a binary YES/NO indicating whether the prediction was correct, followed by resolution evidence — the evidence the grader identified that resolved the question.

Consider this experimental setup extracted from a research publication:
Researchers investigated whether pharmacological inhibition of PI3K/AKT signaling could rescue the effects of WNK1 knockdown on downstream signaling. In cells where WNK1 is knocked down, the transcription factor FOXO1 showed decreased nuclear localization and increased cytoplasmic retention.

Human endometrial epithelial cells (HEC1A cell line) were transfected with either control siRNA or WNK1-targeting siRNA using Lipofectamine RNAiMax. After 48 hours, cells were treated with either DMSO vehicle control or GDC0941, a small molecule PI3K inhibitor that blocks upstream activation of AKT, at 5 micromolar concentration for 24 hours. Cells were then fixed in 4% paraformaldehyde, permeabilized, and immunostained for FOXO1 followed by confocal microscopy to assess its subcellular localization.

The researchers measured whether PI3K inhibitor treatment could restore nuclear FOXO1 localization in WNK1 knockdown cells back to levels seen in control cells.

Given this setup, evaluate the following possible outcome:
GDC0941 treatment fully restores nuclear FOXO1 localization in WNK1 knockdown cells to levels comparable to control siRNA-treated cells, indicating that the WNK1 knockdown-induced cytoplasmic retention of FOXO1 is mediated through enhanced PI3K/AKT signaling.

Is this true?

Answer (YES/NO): NO